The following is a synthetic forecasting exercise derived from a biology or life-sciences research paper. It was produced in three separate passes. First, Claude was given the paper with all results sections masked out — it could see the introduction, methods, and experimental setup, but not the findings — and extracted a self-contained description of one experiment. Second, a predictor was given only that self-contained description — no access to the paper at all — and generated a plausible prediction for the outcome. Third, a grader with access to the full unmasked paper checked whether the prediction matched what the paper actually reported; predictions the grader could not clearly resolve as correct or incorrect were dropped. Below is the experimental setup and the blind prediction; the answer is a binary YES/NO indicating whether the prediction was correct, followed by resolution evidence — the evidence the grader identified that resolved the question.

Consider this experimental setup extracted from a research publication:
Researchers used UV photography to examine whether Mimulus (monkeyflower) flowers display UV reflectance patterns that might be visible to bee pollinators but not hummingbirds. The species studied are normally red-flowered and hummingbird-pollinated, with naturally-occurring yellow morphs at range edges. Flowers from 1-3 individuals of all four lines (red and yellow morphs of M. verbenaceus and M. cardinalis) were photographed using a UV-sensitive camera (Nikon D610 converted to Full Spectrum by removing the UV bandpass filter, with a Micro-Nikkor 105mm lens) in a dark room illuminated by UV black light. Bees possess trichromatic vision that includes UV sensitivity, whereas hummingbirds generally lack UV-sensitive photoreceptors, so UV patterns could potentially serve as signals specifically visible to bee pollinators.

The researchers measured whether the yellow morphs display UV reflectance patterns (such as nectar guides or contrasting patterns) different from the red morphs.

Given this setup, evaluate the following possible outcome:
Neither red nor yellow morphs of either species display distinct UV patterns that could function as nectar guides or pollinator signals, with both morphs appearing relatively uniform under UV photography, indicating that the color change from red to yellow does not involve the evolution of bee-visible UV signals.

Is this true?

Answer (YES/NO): NO